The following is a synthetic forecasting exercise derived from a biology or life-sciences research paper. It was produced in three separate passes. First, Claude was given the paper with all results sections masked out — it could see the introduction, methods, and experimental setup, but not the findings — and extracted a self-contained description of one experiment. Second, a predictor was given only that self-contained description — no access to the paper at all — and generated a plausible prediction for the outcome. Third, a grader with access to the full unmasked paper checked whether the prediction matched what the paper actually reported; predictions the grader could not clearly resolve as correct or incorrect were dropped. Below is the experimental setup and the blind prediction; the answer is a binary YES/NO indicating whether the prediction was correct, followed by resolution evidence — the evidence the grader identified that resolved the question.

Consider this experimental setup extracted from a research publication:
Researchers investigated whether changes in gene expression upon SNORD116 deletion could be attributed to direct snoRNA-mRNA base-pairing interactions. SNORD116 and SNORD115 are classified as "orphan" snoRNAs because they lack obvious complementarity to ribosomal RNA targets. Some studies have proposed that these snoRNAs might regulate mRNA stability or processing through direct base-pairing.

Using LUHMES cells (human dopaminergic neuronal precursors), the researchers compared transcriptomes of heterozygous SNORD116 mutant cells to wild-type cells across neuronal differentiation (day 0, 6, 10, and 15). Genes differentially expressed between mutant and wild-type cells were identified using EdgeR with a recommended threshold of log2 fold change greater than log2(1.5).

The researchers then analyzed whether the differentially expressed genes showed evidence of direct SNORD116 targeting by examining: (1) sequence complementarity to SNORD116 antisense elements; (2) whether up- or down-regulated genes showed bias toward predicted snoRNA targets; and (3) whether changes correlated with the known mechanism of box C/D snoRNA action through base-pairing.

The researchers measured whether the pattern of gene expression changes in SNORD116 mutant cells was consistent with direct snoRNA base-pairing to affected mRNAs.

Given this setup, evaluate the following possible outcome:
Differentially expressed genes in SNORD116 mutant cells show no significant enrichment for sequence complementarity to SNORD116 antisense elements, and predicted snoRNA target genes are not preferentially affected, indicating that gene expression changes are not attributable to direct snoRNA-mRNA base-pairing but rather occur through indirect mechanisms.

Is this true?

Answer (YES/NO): YES